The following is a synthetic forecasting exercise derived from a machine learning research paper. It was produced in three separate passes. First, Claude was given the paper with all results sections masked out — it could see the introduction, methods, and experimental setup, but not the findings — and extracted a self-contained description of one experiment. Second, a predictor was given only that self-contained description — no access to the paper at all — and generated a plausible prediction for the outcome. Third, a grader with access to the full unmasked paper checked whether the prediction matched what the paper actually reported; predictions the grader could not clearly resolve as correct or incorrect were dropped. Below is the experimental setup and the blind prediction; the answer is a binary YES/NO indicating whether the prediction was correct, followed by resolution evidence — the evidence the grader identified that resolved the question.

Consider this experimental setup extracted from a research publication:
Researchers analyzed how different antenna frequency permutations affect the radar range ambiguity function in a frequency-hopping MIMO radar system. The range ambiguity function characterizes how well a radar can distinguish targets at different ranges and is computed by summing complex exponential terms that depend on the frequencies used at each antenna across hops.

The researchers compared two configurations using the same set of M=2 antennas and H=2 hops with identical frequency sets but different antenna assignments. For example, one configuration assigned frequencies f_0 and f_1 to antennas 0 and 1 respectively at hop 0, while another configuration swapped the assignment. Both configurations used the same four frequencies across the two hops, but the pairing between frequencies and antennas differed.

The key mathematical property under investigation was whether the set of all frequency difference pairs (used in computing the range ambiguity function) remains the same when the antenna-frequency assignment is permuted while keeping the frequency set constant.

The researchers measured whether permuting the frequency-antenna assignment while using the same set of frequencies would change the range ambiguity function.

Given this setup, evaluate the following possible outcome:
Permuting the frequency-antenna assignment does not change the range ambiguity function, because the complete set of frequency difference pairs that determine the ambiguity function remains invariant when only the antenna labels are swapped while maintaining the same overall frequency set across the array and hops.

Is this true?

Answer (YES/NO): YES